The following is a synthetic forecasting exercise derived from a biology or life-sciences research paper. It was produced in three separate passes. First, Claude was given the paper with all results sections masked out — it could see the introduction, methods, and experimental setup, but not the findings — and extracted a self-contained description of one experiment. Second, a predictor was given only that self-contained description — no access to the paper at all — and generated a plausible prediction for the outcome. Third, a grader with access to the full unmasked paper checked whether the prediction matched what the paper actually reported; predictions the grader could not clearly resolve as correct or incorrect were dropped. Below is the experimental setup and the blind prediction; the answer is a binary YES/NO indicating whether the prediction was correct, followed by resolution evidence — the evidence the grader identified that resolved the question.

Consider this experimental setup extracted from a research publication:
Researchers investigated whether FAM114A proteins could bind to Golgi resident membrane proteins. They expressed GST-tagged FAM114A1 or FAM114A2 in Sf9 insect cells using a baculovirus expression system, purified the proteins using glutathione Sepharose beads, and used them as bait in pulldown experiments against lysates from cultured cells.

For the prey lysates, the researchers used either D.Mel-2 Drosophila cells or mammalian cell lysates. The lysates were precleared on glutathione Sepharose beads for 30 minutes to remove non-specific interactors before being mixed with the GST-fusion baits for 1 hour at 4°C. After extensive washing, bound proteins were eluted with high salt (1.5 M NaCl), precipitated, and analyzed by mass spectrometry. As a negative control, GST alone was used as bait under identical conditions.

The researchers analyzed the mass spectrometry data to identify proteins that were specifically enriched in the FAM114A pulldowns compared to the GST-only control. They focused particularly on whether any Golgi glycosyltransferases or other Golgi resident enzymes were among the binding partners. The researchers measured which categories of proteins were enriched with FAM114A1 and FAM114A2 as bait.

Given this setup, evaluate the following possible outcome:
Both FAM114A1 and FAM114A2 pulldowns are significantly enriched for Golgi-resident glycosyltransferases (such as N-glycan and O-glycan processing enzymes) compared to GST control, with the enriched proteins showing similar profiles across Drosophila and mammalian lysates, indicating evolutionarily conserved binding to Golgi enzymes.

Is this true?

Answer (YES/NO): NO